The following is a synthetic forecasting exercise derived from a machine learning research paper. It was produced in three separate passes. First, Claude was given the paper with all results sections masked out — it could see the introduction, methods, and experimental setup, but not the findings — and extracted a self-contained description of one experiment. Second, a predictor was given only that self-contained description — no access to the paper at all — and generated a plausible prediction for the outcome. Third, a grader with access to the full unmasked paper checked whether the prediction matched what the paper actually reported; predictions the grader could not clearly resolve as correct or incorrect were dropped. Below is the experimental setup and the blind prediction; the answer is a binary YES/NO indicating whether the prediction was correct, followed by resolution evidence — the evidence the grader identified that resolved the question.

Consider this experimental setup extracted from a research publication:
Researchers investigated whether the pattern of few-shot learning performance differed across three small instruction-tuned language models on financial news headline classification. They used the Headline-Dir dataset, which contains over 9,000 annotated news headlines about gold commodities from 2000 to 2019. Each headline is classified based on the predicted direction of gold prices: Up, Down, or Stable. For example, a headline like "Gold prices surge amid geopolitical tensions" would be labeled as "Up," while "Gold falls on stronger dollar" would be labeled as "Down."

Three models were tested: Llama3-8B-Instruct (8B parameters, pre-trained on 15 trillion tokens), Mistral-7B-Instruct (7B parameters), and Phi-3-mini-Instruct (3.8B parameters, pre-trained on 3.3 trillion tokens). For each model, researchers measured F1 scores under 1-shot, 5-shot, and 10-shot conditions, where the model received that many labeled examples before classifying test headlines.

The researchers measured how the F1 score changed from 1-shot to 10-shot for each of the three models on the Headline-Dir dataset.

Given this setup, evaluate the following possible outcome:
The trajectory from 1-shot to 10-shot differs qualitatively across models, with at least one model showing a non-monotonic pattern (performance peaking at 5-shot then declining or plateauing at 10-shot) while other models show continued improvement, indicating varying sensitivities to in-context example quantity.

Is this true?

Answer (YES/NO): NO